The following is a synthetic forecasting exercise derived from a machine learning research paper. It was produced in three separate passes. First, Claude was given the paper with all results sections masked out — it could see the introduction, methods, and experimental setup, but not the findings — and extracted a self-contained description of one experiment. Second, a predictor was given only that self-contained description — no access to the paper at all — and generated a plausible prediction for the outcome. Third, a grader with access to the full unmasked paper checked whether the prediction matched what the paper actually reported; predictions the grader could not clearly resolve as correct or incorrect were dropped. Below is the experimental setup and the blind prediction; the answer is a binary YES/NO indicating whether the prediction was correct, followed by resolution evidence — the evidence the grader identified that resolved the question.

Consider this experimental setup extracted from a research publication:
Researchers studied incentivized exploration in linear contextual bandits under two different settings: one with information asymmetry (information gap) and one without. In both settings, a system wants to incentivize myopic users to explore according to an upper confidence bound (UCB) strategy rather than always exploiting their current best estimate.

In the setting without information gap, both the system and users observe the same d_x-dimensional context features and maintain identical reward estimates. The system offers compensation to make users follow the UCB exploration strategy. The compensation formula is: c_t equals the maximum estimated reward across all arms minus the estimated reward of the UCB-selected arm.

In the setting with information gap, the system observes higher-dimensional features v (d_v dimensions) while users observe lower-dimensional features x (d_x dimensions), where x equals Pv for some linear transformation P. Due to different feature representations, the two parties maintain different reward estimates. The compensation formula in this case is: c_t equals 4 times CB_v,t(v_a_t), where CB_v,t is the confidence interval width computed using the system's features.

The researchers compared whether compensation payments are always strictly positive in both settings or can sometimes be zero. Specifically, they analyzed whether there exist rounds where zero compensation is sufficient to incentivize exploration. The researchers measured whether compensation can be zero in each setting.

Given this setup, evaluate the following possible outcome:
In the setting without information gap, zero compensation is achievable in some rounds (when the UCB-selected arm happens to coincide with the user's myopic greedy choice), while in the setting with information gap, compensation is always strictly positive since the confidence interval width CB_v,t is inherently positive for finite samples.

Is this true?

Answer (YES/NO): YES